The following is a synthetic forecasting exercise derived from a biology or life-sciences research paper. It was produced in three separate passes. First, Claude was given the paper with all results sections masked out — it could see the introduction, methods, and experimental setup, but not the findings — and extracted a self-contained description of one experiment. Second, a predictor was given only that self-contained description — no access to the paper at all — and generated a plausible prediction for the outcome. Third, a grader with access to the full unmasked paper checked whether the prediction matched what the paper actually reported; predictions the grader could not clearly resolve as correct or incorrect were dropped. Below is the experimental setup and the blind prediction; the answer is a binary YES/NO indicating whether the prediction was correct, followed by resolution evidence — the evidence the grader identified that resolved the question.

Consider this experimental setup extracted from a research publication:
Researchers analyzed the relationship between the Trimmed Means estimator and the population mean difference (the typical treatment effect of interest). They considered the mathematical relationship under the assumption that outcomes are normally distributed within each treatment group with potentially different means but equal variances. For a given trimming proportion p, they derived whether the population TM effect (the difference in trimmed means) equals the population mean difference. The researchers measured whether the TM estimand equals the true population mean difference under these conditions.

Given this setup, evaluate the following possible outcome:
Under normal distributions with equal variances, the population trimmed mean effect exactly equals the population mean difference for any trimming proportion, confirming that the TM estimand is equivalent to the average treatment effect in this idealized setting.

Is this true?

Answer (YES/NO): YES